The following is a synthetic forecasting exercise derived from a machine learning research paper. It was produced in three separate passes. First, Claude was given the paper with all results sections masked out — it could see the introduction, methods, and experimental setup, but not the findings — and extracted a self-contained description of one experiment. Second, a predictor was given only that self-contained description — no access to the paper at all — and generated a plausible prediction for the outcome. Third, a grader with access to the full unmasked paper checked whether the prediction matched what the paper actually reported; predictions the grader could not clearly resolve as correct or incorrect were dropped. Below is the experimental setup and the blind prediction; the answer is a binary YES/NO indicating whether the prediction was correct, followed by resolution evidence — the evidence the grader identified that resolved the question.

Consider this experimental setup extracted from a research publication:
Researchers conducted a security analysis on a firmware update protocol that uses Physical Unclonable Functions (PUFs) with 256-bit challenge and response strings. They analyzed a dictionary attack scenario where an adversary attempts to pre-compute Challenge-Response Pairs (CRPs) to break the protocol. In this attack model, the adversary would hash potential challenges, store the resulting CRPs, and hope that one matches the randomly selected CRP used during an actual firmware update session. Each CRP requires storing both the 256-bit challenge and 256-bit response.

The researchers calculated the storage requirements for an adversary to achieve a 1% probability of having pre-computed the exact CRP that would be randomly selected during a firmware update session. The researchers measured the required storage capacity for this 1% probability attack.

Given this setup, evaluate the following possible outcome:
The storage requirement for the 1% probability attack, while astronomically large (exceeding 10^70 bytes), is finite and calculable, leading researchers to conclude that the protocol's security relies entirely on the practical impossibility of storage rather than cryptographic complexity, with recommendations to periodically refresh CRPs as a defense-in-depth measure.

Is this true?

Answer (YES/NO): NO